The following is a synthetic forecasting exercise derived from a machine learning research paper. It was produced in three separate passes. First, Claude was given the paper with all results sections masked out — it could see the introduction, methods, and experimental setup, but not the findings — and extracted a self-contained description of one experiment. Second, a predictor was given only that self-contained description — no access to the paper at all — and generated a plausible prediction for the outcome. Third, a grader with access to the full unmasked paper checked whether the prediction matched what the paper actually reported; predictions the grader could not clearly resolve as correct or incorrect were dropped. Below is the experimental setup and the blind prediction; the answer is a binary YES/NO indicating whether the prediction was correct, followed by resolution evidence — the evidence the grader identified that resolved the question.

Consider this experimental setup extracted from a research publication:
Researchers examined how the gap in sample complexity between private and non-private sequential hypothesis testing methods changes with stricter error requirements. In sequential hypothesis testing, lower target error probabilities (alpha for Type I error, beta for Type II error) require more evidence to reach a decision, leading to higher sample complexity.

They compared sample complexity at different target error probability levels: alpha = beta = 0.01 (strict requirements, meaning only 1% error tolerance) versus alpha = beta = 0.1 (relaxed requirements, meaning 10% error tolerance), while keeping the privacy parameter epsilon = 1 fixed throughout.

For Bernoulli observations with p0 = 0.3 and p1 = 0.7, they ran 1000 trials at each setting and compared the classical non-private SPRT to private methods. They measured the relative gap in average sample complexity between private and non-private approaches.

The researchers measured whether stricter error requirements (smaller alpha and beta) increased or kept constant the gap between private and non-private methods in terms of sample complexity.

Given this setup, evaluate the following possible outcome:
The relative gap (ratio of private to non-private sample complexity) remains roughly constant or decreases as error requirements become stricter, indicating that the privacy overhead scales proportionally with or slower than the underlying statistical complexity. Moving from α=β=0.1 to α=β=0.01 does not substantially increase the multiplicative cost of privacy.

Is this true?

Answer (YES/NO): NO